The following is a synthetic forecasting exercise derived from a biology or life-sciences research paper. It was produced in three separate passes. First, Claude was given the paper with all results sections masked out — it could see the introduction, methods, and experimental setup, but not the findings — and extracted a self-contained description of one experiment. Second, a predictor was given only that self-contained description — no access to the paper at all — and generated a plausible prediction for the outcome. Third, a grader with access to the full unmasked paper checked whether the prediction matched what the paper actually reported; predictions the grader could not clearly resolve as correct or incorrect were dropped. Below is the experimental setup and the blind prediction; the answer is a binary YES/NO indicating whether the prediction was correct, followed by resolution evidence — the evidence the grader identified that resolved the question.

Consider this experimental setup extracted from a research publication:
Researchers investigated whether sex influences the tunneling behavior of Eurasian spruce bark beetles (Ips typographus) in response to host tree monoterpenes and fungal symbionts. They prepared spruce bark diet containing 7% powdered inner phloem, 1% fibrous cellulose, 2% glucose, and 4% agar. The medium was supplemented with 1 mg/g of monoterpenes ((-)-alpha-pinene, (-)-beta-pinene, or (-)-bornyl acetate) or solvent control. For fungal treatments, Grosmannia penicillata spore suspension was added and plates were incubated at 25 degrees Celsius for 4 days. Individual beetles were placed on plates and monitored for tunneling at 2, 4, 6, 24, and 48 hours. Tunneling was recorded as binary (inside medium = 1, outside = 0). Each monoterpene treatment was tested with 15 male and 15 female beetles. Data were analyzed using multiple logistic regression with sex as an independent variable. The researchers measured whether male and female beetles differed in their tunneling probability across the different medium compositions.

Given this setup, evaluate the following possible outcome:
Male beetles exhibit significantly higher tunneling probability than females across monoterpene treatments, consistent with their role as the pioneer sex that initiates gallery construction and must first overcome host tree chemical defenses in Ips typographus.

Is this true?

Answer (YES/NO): NO